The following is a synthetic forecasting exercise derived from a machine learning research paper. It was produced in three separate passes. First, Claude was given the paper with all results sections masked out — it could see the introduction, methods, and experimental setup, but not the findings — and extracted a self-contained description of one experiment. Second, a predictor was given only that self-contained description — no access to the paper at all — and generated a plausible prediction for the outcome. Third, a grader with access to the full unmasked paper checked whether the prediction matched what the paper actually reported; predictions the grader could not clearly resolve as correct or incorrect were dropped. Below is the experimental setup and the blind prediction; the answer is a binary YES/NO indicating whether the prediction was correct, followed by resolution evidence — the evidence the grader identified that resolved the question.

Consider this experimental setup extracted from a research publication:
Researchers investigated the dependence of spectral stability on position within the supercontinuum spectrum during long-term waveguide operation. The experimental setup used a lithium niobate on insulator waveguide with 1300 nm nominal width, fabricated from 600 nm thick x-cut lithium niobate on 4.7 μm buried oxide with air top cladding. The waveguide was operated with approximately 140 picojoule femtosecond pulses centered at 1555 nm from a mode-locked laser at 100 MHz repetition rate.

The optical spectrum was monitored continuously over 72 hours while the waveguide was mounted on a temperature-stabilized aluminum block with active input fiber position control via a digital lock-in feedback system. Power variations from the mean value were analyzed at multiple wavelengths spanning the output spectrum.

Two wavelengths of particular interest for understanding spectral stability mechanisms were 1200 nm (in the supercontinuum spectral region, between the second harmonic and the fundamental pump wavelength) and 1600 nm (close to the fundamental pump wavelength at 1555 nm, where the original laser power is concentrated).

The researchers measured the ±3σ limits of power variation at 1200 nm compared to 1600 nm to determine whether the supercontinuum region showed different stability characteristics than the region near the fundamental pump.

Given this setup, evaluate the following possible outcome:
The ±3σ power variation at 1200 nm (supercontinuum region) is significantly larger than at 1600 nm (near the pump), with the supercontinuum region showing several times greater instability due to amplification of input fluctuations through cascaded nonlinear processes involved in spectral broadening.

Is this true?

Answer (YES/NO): NO